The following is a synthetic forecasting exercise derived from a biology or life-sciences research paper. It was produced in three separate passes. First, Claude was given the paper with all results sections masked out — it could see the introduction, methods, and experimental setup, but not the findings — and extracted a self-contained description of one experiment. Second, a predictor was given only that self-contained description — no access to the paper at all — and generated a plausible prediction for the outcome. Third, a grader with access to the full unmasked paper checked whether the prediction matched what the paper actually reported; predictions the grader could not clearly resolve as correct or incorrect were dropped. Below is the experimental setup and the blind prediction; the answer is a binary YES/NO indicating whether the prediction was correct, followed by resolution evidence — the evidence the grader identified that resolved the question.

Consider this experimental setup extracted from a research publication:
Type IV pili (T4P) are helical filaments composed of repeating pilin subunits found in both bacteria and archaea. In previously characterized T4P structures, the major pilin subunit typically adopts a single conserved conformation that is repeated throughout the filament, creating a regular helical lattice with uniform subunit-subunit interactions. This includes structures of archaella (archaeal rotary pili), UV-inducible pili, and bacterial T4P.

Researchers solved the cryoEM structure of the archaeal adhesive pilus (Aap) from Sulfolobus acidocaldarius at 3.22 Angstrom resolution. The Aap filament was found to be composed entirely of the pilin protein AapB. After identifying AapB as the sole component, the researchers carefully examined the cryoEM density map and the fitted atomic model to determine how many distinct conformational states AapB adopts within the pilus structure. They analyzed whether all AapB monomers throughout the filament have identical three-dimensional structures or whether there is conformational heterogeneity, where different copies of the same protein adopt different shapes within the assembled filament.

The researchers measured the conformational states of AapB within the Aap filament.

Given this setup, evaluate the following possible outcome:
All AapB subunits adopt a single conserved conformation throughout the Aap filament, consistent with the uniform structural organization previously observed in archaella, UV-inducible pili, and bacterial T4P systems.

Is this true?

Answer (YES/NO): NO